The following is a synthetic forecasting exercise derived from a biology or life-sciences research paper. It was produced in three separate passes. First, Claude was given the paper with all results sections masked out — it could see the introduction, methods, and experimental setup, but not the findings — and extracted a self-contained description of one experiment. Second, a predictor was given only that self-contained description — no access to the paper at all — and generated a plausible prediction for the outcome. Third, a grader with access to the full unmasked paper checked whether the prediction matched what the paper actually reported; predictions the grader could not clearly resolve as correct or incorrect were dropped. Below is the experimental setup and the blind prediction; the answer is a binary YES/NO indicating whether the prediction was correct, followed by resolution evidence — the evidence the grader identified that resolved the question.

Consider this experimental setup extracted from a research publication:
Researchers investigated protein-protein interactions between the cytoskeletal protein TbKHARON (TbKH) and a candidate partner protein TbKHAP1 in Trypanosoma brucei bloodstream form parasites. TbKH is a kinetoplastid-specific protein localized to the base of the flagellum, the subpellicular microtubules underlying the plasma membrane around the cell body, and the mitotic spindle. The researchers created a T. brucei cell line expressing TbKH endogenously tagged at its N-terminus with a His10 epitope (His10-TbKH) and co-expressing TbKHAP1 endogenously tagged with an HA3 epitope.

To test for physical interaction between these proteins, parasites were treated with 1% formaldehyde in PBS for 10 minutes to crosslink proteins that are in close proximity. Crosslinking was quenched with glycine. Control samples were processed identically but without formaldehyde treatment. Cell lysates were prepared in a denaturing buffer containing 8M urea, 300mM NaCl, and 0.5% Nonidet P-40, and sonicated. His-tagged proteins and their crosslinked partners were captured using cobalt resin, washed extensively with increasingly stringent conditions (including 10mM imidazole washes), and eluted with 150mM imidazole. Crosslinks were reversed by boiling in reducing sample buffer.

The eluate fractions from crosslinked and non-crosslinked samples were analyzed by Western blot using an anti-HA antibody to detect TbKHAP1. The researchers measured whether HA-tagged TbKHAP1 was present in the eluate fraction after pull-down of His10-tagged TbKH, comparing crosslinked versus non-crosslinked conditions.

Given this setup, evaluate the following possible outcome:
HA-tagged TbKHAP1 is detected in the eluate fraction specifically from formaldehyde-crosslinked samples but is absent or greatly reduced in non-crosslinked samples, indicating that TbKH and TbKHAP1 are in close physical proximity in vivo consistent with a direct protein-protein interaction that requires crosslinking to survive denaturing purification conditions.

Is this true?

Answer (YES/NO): YES